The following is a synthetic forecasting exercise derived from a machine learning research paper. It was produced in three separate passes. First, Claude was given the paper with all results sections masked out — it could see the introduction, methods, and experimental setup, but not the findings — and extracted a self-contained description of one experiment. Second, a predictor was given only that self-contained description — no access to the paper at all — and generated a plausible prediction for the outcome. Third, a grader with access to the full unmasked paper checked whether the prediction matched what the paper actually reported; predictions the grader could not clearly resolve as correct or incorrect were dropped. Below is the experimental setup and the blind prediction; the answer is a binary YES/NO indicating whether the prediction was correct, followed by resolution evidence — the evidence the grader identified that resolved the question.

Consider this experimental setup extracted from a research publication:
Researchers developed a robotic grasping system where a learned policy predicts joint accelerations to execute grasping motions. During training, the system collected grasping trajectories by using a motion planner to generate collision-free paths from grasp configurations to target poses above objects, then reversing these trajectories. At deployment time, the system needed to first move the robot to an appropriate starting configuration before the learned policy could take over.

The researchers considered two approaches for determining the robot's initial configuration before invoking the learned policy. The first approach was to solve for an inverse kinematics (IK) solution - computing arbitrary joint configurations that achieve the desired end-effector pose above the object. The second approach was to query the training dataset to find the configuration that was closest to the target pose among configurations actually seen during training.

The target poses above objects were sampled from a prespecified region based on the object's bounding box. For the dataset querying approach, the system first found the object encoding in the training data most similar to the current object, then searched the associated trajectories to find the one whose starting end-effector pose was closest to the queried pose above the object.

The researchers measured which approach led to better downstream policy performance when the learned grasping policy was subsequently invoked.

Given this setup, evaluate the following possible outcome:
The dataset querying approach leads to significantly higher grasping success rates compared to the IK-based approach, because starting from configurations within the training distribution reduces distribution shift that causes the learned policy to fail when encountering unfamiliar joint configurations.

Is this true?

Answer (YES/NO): YES